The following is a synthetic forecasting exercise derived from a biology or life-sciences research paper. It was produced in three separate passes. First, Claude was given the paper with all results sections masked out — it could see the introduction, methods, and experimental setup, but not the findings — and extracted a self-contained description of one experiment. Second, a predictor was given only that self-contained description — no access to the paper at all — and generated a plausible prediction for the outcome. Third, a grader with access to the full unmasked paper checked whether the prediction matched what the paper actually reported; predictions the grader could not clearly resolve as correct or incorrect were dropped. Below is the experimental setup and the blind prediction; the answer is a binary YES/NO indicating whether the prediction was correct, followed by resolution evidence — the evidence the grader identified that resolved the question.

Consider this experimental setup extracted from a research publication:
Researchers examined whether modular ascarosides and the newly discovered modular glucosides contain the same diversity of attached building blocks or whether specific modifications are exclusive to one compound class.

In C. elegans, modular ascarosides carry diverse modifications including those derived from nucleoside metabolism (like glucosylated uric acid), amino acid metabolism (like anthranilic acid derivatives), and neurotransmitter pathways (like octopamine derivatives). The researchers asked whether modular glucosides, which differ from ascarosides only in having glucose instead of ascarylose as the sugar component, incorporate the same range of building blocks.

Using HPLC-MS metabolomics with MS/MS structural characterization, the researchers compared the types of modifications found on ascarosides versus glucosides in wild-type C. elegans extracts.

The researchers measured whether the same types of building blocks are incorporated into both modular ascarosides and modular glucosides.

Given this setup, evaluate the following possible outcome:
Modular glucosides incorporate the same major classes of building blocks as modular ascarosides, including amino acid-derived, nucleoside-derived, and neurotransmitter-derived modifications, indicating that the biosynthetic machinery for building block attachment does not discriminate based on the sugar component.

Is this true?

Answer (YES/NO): NO